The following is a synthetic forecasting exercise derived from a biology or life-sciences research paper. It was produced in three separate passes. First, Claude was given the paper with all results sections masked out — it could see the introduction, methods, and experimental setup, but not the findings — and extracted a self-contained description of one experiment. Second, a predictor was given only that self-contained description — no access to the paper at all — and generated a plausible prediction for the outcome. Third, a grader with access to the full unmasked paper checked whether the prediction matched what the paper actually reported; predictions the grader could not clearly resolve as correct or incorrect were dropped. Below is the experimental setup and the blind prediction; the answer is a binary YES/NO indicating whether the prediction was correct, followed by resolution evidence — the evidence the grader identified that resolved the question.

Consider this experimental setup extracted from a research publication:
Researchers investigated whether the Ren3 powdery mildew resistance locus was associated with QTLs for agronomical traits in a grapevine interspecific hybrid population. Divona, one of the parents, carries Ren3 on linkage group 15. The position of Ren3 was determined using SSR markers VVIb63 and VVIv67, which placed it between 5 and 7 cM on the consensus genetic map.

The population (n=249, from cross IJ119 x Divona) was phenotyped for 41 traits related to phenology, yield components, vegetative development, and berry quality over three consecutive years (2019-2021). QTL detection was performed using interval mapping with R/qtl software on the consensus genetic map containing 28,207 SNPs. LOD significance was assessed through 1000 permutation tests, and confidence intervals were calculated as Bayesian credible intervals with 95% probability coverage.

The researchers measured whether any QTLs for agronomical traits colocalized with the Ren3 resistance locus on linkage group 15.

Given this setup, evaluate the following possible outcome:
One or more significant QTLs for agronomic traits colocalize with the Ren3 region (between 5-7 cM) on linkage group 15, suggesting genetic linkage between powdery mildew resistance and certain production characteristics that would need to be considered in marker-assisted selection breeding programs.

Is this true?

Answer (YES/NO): NO